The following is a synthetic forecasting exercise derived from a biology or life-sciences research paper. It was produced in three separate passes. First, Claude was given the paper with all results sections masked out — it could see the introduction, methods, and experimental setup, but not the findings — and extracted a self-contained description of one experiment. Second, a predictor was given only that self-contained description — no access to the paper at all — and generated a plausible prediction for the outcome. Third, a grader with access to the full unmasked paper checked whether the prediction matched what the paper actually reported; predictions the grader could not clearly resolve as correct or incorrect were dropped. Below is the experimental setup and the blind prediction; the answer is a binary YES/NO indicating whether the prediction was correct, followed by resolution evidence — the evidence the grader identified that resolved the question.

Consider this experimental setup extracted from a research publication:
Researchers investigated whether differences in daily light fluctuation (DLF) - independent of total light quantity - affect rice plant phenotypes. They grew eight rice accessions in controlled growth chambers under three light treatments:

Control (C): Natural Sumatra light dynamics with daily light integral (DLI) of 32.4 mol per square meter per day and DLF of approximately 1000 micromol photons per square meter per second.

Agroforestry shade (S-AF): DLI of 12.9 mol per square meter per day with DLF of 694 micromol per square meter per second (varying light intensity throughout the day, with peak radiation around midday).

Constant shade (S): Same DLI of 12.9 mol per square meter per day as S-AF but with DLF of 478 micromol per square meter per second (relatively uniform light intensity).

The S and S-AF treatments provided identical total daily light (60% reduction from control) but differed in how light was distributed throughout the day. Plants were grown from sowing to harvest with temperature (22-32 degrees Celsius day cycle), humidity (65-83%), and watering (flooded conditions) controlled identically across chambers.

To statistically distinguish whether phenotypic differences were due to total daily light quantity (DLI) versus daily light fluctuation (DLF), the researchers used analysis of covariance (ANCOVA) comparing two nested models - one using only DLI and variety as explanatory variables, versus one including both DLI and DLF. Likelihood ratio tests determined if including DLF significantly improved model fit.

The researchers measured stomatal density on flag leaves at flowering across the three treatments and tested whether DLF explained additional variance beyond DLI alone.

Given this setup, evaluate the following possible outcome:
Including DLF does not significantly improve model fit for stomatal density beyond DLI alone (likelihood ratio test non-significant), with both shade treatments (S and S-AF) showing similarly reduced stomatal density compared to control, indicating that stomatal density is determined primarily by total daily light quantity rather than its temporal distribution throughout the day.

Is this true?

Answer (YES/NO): YES